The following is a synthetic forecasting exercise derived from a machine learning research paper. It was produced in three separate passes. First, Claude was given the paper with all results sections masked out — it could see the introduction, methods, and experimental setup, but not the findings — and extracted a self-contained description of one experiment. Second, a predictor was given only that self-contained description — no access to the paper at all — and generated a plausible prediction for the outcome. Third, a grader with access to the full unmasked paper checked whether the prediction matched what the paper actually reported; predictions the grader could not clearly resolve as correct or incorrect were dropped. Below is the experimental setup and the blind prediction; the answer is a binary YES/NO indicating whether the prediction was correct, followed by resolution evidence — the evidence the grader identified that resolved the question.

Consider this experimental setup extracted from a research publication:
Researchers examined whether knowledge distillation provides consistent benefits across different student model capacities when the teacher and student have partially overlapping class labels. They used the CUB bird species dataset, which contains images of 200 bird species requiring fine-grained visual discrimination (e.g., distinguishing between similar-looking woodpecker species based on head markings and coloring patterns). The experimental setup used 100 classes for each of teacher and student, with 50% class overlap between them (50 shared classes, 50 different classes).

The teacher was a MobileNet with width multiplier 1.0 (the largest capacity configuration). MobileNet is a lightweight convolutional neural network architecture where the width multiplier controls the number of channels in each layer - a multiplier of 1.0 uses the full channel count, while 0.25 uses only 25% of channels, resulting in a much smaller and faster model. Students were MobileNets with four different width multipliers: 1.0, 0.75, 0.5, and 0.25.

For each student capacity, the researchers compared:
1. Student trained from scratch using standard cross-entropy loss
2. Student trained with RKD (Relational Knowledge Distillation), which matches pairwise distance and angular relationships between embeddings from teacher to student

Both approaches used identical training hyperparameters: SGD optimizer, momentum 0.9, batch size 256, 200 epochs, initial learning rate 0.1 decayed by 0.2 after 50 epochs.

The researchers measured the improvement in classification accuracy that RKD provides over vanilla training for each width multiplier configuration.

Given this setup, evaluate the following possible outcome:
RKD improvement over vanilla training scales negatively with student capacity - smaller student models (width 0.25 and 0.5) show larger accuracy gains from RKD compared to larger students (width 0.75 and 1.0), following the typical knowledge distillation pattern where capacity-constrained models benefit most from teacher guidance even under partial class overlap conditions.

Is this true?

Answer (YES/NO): NO